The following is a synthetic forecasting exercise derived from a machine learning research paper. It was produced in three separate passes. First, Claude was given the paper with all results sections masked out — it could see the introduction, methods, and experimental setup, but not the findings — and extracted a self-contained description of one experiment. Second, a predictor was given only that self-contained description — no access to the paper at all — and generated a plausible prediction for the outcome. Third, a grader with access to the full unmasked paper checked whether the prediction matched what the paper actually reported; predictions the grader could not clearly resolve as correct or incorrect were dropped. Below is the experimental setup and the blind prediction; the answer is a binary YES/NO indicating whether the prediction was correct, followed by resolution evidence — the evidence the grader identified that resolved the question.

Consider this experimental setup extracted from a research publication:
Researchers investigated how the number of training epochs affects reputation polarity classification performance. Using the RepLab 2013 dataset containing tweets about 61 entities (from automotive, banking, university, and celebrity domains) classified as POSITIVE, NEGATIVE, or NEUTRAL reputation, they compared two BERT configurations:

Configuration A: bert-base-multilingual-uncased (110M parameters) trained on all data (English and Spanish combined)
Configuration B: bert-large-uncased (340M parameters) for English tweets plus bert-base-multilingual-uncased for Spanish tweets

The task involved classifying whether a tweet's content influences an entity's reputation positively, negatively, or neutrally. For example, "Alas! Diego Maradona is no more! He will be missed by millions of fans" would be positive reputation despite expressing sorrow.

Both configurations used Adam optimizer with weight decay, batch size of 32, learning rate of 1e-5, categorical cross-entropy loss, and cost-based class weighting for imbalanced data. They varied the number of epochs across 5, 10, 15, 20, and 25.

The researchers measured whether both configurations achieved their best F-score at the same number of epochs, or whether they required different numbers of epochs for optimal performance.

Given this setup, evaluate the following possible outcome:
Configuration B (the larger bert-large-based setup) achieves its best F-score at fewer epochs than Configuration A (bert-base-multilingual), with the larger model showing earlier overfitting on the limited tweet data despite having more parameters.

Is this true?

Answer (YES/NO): NO